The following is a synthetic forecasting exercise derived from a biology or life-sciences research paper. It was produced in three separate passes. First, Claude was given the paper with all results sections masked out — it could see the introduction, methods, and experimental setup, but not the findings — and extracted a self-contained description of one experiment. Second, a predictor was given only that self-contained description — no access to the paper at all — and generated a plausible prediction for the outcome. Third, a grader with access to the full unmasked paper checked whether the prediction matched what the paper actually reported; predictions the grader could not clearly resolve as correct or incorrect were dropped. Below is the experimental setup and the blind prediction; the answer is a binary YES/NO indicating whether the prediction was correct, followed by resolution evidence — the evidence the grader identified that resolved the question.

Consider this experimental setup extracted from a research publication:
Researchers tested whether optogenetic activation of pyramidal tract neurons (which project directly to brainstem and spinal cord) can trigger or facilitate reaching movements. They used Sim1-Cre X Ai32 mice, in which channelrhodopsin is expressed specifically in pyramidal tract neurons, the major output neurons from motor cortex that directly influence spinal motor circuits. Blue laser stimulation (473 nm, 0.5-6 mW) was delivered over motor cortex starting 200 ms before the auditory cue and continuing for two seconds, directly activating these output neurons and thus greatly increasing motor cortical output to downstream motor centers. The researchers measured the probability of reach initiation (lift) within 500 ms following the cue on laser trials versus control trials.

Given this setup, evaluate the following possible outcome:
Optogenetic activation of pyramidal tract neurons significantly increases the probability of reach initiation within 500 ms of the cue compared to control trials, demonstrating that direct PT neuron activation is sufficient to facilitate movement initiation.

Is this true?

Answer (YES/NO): NO